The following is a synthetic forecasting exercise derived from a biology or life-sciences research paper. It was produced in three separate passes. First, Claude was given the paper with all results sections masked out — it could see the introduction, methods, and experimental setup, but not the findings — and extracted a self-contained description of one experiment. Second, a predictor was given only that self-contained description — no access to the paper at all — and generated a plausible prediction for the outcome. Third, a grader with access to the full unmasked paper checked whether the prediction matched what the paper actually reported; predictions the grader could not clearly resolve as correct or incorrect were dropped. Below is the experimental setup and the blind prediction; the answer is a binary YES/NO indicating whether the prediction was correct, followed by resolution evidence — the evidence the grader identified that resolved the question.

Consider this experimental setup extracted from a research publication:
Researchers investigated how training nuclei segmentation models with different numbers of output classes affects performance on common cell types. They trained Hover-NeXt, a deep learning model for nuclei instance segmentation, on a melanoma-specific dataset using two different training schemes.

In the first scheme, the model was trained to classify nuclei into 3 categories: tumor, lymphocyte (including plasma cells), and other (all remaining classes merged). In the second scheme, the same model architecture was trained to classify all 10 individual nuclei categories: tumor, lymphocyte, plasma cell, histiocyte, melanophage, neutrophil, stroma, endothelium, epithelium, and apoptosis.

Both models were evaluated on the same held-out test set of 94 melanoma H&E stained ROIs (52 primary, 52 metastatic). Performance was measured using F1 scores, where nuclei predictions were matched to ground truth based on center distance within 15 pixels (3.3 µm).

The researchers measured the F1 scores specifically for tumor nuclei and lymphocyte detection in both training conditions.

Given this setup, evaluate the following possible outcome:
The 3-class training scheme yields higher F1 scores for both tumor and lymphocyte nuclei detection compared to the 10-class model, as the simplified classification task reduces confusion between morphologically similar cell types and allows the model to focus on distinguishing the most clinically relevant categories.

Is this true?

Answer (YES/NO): YES